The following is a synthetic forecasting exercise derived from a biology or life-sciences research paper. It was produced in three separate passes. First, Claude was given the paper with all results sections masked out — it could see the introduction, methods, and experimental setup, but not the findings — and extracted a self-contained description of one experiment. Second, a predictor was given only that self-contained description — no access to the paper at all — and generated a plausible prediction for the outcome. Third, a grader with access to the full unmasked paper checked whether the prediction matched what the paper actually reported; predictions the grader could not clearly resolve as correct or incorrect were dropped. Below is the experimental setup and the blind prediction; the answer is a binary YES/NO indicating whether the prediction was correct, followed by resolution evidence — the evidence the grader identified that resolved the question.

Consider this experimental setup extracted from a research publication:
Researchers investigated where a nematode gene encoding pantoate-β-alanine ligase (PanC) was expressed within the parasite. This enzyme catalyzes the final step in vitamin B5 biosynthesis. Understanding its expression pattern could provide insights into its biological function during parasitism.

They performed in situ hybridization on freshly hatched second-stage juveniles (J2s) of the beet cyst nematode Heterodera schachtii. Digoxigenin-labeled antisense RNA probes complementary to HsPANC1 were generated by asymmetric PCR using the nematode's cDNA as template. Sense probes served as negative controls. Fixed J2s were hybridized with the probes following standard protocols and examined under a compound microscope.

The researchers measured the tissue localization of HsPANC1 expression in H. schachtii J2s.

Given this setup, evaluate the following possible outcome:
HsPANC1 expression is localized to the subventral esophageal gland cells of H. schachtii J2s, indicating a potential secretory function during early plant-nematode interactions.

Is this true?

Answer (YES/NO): NO